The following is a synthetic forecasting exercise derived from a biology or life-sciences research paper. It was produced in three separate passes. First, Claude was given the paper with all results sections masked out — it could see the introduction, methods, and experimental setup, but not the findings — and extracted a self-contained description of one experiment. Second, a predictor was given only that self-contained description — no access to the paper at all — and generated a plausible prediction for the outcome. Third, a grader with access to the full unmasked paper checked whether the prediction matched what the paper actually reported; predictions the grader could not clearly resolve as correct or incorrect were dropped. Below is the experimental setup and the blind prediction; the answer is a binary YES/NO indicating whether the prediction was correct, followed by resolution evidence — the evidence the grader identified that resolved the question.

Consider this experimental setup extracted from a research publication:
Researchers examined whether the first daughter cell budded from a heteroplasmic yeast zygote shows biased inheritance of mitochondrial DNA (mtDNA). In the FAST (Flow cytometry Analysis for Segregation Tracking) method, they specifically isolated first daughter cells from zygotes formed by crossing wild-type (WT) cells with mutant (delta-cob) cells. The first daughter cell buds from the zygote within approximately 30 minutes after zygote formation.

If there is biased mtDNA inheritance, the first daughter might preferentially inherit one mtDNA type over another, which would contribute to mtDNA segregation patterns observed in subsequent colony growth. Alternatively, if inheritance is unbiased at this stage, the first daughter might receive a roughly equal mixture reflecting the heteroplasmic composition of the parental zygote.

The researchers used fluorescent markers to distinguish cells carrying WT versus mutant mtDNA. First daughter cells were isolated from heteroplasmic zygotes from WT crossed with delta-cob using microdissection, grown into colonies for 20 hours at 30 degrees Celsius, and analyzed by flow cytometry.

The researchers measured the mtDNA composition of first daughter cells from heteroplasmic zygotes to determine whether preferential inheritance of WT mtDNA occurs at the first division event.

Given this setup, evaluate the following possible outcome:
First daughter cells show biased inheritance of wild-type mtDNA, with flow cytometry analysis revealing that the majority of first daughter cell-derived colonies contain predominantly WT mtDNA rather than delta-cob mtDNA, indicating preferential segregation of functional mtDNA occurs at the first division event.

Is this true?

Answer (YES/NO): NO